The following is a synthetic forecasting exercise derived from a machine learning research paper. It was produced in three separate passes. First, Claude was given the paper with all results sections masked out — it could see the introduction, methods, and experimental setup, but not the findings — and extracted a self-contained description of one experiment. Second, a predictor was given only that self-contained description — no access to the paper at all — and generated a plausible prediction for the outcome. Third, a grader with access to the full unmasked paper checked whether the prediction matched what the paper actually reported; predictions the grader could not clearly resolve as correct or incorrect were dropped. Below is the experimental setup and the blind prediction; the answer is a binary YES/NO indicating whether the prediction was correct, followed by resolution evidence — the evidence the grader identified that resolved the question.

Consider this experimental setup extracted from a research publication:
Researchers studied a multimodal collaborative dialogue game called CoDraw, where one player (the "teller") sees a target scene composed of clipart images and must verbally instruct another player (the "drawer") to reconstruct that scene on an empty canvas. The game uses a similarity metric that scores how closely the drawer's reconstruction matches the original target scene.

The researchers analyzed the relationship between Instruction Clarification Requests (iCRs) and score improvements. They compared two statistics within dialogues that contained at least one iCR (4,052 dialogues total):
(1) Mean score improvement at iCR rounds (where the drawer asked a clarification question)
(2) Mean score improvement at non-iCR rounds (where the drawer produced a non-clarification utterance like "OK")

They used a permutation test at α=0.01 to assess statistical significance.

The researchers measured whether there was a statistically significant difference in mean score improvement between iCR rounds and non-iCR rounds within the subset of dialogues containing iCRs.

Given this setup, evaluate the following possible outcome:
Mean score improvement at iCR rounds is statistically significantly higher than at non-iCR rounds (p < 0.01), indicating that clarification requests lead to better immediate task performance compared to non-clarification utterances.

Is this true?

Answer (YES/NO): YES